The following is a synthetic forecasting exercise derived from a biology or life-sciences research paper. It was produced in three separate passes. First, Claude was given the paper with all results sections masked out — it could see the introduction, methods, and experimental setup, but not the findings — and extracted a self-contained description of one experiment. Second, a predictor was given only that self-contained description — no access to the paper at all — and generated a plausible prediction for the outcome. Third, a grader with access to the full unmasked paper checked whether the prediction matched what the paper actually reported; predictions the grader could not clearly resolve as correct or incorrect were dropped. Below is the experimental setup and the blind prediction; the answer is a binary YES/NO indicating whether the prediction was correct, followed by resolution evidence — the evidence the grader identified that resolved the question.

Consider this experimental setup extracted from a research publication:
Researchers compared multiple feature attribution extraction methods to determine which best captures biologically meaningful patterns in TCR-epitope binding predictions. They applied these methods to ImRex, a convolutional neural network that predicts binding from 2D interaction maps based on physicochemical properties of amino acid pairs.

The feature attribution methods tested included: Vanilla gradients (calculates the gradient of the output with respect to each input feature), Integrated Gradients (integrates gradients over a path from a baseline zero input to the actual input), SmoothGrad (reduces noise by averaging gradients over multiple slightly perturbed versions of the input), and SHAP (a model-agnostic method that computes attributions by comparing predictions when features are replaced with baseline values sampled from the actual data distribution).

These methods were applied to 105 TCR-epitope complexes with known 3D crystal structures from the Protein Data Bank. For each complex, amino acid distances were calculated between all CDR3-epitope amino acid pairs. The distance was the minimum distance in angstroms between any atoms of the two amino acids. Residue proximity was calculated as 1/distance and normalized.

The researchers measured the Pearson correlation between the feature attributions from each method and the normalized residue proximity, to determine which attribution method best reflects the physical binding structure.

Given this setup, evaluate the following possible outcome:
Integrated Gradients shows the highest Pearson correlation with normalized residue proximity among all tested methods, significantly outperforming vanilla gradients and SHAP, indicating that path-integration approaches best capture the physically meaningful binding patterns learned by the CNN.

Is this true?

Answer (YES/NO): NO